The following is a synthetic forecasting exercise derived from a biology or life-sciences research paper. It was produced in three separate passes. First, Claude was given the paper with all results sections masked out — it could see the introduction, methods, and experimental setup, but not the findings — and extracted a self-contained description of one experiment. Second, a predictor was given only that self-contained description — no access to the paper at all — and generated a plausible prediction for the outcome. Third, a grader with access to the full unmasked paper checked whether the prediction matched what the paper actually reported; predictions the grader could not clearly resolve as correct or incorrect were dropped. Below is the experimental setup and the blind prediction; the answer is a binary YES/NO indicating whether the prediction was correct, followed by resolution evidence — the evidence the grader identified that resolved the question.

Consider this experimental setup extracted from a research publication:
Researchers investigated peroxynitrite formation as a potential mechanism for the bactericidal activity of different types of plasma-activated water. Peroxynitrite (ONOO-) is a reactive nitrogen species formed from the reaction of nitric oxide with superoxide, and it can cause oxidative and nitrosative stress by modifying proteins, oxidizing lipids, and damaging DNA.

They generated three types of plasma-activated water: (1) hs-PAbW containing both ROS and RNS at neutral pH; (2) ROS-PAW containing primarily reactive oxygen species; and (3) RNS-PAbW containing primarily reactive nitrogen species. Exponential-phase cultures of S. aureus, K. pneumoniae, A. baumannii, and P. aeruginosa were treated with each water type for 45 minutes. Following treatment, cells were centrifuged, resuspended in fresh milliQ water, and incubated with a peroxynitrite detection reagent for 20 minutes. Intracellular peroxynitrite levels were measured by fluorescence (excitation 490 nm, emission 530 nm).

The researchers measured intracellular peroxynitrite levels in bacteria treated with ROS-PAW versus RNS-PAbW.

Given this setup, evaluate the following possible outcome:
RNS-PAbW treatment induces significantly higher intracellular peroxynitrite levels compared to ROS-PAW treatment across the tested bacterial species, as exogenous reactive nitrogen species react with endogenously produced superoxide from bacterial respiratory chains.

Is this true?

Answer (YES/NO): YES